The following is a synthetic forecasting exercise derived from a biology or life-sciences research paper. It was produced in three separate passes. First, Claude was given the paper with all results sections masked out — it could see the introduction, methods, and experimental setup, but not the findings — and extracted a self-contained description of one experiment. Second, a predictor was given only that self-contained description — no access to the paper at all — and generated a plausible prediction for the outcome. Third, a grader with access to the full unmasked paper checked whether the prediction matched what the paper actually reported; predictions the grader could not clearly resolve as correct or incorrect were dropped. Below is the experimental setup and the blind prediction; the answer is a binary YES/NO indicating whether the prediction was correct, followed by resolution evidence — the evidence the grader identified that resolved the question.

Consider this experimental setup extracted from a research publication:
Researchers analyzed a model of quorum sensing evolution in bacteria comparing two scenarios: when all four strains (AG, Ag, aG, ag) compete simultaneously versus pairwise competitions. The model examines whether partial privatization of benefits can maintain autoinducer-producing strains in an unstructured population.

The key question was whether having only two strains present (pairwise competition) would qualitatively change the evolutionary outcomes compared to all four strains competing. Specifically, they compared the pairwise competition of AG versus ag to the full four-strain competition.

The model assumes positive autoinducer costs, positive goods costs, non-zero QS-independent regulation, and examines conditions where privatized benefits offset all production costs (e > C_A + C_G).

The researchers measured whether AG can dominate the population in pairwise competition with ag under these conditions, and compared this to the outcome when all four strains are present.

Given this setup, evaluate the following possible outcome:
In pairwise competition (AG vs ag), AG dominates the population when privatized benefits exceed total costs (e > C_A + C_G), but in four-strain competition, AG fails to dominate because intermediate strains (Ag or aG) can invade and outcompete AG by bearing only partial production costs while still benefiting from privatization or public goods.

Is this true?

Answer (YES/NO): YES